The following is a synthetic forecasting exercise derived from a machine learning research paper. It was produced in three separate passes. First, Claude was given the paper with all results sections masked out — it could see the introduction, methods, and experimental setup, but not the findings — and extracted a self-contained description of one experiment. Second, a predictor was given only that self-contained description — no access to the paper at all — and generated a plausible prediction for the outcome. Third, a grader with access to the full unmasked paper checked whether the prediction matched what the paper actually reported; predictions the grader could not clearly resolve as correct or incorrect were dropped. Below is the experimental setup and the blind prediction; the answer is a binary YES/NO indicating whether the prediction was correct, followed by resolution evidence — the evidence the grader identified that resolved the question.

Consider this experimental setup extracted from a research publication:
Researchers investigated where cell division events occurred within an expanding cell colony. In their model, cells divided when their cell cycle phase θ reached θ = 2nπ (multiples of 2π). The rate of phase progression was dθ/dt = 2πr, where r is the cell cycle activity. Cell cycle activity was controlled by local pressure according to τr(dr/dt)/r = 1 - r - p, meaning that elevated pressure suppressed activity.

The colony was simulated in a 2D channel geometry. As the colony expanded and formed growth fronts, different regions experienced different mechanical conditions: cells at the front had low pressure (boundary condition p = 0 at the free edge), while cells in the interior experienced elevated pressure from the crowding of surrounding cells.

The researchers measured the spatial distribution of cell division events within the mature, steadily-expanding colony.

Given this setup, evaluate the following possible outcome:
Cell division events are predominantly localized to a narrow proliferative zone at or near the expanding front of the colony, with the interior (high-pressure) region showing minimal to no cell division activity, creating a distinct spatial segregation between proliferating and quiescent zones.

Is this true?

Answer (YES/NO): NO